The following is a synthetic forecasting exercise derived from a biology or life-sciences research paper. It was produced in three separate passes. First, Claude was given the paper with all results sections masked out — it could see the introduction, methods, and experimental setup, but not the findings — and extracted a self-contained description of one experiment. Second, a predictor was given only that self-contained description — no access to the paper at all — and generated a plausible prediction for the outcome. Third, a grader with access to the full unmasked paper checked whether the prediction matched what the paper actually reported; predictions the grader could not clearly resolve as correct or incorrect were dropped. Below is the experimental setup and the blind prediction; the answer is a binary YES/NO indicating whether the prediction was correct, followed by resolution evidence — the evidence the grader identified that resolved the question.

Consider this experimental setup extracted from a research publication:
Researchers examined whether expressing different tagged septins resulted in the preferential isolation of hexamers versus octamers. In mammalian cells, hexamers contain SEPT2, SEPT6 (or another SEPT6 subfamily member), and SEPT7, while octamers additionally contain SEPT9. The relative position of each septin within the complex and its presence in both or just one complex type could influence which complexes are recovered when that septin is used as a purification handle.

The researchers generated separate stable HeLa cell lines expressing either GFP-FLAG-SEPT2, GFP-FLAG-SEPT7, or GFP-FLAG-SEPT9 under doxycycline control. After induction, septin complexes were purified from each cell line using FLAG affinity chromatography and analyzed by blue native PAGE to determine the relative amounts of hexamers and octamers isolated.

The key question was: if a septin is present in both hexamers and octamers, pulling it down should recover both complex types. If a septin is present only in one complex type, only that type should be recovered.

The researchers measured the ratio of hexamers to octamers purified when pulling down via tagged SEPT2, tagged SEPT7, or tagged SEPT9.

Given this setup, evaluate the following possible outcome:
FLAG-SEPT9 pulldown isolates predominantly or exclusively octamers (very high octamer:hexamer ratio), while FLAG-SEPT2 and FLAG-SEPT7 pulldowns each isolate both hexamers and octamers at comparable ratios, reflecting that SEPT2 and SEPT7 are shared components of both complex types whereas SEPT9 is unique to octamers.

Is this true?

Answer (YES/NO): NO